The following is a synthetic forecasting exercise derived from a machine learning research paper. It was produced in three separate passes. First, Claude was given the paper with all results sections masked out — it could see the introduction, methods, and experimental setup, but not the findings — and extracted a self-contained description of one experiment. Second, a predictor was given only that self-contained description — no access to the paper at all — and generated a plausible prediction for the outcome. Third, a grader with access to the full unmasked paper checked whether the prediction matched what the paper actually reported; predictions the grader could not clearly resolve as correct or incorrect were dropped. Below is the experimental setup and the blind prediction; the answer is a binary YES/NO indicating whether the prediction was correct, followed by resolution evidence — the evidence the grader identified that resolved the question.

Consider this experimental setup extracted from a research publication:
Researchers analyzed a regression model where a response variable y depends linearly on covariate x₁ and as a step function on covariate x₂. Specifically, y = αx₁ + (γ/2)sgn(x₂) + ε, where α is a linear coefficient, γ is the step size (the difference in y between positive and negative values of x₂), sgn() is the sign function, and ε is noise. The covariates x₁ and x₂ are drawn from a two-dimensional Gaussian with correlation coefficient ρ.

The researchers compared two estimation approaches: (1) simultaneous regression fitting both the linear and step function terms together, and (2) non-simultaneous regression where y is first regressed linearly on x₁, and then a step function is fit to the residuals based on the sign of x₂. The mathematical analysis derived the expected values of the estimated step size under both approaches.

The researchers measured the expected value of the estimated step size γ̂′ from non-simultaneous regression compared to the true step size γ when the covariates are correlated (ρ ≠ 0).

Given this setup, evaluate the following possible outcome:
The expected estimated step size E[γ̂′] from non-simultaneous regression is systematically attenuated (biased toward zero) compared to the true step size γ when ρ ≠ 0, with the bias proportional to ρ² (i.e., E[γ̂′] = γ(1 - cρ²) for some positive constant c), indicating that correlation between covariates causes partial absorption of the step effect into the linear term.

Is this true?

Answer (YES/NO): YES